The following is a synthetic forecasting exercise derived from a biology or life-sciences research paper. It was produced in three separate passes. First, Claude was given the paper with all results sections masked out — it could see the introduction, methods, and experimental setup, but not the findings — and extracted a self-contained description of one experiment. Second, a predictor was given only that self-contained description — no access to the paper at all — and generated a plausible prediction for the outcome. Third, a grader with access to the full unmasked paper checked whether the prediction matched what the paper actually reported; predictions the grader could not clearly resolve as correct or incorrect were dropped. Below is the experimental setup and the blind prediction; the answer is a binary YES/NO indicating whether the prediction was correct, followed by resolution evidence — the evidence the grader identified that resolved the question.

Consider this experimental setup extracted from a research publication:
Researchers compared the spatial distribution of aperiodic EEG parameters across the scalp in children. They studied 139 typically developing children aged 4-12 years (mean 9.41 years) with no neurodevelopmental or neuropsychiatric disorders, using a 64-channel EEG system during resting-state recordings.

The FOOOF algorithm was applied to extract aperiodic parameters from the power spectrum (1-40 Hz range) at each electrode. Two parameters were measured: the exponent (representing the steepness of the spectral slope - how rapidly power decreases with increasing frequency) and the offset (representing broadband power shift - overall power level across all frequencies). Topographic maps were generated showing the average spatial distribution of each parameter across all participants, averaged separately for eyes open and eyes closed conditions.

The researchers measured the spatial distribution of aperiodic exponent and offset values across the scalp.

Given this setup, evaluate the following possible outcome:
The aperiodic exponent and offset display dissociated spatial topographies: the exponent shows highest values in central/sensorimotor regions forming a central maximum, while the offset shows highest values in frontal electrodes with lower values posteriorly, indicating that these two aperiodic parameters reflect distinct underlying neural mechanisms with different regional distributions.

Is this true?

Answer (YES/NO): NO